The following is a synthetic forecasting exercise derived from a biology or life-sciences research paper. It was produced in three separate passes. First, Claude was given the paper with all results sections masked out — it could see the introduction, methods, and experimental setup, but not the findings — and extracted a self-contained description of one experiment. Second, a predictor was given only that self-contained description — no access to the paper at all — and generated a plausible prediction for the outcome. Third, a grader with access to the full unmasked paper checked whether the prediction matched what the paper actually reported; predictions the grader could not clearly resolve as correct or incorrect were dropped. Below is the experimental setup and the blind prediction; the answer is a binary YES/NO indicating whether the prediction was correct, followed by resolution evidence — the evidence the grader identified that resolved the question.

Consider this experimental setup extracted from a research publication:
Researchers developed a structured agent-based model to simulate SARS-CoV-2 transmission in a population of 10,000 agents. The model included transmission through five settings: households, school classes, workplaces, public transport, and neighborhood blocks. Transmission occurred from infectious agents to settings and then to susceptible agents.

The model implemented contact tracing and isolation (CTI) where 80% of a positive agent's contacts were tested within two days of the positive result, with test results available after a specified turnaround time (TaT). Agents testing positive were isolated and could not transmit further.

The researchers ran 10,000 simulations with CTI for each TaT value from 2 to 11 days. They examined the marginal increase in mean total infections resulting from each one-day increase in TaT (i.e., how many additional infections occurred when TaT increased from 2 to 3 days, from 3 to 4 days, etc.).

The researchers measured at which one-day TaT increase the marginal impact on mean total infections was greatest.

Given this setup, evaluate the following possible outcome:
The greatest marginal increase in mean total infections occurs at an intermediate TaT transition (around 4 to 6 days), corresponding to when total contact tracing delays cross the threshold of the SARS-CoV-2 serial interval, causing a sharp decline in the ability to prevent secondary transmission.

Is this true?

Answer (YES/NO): YES